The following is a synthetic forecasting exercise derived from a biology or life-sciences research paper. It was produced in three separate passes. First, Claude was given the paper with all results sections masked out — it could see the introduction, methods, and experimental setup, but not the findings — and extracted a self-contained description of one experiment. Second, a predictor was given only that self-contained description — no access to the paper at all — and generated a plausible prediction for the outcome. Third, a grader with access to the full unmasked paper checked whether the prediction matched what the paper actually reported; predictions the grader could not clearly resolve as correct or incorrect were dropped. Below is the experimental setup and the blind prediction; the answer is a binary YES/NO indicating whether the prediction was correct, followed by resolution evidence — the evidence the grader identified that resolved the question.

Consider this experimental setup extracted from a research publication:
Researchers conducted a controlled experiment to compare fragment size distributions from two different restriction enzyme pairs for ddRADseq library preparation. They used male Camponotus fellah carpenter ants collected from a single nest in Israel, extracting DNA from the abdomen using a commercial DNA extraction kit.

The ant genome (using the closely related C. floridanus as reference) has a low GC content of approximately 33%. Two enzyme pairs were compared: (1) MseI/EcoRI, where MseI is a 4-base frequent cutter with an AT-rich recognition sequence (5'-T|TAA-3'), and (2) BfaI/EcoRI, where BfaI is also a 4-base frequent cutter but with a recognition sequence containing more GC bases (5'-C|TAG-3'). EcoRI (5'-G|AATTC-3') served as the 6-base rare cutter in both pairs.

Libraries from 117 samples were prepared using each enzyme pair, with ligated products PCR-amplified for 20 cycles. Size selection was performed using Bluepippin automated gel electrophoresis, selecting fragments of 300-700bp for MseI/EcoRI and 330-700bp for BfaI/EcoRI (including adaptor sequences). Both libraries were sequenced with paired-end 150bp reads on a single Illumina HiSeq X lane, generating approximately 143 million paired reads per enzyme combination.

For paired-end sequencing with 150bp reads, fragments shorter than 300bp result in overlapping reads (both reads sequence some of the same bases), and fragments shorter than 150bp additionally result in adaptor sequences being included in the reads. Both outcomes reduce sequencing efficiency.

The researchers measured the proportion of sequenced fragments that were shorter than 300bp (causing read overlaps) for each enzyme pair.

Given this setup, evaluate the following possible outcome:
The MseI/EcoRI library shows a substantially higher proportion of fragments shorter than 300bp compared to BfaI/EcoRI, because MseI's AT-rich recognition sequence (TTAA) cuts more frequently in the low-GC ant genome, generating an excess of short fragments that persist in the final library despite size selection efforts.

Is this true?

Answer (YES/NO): YES